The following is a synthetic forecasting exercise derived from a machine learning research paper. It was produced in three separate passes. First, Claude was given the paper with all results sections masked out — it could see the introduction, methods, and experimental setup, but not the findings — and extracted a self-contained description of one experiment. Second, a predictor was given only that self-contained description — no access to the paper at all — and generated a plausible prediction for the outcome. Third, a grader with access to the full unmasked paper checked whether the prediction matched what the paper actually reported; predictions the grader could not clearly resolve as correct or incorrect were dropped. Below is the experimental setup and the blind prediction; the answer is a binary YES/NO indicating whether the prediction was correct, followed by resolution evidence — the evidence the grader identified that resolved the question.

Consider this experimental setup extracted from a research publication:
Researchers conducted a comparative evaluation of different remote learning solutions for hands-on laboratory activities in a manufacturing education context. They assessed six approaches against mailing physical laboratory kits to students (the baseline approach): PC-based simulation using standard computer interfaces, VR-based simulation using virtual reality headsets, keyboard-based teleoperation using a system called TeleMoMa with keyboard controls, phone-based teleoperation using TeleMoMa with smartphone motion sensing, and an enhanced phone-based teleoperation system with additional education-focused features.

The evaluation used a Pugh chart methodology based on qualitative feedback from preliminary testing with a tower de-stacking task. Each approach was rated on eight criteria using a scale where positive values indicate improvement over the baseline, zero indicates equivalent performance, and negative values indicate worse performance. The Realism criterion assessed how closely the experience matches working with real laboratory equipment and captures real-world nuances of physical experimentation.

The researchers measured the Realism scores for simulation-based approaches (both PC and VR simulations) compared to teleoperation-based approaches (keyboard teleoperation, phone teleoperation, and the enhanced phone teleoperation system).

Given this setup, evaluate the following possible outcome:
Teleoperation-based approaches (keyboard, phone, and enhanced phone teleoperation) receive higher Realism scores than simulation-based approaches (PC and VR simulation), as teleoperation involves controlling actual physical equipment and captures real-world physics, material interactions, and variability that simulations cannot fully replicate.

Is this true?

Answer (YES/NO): YES